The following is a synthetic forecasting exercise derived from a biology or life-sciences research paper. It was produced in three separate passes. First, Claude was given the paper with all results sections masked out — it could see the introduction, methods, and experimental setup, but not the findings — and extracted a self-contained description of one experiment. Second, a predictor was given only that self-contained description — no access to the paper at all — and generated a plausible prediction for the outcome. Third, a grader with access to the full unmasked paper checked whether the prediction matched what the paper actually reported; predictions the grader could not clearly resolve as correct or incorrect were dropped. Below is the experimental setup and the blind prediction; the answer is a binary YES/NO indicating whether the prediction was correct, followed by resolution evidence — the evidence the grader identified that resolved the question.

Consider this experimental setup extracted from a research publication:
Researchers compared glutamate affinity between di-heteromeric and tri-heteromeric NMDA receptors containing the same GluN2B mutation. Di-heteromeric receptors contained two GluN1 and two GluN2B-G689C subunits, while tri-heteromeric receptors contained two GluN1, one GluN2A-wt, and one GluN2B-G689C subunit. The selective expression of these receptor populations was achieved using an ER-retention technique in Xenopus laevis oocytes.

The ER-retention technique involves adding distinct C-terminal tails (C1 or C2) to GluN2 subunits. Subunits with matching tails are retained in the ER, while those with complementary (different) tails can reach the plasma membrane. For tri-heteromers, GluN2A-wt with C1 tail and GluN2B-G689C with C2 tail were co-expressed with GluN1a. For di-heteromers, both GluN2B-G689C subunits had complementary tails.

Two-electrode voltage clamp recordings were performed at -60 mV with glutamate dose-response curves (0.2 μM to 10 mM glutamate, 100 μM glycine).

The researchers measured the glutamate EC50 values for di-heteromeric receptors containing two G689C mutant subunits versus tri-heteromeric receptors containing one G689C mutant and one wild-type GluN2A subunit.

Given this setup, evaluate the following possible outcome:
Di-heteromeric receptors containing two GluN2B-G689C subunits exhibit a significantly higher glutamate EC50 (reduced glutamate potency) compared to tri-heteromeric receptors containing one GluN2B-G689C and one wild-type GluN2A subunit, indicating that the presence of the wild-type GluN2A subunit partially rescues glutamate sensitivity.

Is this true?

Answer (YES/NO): YES